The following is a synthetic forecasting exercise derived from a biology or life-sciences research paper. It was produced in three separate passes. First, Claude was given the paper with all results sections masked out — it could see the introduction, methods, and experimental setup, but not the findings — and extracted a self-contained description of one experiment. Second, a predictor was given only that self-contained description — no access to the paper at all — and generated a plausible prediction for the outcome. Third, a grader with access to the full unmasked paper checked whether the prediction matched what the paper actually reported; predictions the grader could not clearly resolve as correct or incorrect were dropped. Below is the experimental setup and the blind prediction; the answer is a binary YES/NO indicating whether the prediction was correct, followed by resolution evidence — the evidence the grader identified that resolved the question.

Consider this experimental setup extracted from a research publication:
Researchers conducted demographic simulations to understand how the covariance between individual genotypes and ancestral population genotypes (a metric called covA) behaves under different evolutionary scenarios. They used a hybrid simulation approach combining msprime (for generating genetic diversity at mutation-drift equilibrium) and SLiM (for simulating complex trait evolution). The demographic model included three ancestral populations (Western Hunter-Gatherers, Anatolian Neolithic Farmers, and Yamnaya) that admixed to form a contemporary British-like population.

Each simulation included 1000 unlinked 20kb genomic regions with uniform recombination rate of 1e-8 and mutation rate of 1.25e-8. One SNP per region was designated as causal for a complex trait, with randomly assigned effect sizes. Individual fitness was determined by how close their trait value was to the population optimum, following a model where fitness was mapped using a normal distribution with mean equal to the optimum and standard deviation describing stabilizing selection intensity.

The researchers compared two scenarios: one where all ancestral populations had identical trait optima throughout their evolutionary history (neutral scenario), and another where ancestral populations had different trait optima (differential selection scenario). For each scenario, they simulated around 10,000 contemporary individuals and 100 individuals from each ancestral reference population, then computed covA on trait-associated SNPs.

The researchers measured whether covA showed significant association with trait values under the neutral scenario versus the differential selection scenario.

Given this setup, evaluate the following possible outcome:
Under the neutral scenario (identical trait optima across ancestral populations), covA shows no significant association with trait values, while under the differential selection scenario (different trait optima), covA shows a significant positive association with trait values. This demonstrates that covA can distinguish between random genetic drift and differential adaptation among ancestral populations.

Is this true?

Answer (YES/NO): NO